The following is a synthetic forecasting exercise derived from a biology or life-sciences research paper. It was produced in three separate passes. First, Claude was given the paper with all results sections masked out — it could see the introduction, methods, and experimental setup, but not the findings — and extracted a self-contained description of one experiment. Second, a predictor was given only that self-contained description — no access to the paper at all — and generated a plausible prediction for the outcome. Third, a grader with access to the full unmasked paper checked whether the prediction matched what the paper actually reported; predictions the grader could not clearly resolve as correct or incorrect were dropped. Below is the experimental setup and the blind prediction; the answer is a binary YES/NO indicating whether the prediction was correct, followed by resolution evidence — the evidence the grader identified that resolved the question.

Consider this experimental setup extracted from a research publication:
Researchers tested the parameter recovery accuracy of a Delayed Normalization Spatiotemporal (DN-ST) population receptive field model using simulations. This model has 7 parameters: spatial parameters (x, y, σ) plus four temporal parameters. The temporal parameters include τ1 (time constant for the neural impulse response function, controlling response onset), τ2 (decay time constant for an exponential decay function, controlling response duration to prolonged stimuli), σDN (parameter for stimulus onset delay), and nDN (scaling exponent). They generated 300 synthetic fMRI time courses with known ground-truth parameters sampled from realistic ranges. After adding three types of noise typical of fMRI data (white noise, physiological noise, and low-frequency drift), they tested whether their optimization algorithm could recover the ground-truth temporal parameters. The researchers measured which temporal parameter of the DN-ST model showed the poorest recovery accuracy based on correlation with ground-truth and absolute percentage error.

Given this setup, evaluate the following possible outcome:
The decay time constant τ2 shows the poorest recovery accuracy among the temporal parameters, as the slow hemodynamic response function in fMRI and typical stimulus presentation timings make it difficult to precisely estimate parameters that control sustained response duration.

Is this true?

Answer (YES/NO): YES